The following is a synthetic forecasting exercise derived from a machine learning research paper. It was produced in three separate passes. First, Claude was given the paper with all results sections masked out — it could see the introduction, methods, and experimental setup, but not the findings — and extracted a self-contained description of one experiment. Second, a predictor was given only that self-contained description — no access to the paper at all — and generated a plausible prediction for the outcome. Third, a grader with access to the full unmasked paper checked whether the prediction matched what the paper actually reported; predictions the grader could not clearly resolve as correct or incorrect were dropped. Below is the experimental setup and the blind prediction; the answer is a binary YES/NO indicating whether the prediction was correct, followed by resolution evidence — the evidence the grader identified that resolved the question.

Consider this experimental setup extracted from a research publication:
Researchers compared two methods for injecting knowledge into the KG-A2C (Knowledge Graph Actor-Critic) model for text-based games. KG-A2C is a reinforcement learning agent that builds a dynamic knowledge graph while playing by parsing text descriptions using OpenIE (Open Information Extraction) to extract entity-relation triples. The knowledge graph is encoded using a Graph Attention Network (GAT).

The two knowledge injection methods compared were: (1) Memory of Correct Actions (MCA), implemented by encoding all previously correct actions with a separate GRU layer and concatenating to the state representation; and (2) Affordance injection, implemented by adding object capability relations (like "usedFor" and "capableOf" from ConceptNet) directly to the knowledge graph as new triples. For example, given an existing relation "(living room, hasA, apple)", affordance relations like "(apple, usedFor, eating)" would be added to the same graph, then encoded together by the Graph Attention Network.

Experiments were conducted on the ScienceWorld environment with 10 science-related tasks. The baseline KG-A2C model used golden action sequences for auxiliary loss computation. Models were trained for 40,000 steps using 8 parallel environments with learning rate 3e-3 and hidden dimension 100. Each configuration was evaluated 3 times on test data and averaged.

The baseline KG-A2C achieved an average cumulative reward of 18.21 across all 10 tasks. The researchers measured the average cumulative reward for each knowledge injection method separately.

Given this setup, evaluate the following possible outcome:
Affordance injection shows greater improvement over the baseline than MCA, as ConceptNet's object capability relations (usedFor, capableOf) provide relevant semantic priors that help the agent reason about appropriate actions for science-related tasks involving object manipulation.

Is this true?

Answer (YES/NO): NO